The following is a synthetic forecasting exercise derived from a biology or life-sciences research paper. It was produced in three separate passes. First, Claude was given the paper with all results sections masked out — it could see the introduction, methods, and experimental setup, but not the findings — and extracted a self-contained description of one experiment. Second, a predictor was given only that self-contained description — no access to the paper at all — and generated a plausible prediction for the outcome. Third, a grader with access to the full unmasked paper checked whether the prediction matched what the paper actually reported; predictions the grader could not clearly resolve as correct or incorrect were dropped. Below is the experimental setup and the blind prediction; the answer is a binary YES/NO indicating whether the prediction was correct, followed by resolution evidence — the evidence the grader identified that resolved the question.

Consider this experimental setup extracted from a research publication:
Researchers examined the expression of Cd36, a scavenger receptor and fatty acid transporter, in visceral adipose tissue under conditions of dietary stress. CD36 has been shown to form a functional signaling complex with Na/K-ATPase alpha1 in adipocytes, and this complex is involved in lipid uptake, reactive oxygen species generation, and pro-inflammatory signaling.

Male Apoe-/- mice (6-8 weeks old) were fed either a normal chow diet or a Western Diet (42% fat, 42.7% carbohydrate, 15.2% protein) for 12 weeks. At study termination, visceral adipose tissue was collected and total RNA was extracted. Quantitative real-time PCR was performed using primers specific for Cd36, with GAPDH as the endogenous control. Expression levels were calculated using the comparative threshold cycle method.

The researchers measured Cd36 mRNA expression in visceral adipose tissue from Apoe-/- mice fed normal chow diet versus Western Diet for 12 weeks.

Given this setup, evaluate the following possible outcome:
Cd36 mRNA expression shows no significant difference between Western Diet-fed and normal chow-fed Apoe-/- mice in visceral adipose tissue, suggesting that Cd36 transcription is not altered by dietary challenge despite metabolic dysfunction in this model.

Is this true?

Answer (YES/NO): NO